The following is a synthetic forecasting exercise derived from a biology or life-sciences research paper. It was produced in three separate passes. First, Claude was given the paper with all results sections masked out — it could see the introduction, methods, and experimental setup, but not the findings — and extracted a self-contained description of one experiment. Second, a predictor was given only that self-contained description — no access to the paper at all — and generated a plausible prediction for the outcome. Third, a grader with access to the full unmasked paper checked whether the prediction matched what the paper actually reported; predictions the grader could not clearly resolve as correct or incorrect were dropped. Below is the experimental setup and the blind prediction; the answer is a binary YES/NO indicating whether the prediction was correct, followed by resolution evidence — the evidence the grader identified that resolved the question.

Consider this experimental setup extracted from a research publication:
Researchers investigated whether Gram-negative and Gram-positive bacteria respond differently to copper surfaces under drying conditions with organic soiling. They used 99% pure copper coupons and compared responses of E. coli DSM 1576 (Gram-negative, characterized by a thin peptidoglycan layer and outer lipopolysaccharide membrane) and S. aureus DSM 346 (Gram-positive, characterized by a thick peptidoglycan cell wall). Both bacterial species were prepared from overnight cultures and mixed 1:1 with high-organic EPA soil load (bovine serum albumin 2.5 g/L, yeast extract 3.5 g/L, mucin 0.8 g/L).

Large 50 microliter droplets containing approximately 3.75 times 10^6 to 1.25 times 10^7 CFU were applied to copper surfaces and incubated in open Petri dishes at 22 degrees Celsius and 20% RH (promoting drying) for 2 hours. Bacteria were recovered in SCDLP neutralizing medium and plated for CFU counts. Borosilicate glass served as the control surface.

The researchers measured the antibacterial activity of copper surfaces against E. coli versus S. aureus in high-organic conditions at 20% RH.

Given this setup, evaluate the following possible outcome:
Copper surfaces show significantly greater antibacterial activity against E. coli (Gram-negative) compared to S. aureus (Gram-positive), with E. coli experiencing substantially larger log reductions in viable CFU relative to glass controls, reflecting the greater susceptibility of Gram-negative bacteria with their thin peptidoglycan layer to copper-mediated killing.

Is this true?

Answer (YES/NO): NO